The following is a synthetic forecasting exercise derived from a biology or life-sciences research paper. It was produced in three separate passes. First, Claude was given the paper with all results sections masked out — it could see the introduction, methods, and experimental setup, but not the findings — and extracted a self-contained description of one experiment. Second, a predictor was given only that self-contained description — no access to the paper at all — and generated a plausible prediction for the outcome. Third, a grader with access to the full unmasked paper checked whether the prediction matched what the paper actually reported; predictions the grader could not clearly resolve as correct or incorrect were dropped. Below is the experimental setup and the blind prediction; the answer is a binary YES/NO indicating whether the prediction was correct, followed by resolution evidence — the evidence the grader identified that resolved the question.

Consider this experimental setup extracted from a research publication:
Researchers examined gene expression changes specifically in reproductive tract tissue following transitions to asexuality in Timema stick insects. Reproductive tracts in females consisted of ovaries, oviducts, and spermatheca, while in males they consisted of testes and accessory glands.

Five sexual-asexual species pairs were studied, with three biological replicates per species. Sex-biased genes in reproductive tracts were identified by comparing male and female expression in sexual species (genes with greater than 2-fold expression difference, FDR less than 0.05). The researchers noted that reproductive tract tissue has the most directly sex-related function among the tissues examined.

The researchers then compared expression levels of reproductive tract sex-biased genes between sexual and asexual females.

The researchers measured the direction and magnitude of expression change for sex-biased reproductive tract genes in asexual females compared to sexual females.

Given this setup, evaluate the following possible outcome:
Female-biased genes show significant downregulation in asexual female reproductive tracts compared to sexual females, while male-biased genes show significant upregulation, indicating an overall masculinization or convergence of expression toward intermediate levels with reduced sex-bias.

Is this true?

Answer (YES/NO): NO